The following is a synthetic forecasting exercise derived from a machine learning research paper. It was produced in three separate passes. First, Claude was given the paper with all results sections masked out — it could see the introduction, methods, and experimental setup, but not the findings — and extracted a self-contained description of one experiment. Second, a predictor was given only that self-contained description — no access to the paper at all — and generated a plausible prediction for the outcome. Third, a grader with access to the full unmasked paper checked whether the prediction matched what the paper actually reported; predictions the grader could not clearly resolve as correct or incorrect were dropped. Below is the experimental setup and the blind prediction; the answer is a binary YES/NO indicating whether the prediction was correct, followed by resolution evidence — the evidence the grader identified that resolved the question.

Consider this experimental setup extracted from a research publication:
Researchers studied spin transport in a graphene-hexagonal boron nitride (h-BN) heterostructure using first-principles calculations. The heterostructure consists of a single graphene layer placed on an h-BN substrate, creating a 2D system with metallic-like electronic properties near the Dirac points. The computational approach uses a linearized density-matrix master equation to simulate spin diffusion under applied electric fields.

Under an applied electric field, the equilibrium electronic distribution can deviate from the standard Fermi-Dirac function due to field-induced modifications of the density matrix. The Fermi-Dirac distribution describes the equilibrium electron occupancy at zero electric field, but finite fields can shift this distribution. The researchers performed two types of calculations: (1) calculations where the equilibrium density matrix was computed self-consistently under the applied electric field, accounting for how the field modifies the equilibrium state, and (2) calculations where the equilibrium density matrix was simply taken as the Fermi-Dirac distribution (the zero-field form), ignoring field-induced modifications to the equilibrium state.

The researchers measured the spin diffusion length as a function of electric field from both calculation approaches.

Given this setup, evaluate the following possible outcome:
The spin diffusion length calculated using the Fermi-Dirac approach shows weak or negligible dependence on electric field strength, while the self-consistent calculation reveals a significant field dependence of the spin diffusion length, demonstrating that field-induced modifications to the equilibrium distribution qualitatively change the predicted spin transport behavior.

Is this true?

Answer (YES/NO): NO